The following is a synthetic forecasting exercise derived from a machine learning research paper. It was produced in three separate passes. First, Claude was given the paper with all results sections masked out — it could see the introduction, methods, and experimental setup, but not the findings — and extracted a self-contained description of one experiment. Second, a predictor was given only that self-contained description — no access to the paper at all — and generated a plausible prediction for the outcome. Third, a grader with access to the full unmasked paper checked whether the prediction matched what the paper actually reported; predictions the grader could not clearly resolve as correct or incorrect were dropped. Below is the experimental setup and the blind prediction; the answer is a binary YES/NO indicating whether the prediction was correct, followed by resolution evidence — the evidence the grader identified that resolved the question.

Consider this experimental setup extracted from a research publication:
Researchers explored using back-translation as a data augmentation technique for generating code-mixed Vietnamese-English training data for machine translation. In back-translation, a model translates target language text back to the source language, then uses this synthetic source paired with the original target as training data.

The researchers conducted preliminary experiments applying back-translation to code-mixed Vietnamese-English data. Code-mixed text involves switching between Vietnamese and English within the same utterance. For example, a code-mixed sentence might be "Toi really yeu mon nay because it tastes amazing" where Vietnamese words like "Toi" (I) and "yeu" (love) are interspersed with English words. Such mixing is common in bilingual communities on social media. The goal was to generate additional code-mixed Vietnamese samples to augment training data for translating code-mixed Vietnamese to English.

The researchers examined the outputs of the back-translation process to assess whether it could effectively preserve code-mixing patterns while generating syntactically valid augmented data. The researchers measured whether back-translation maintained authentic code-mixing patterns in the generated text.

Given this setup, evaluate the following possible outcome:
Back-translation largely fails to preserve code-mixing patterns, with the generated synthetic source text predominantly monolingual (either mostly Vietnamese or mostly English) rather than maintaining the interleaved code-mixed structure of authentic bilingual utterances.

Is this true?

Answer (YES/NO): YES